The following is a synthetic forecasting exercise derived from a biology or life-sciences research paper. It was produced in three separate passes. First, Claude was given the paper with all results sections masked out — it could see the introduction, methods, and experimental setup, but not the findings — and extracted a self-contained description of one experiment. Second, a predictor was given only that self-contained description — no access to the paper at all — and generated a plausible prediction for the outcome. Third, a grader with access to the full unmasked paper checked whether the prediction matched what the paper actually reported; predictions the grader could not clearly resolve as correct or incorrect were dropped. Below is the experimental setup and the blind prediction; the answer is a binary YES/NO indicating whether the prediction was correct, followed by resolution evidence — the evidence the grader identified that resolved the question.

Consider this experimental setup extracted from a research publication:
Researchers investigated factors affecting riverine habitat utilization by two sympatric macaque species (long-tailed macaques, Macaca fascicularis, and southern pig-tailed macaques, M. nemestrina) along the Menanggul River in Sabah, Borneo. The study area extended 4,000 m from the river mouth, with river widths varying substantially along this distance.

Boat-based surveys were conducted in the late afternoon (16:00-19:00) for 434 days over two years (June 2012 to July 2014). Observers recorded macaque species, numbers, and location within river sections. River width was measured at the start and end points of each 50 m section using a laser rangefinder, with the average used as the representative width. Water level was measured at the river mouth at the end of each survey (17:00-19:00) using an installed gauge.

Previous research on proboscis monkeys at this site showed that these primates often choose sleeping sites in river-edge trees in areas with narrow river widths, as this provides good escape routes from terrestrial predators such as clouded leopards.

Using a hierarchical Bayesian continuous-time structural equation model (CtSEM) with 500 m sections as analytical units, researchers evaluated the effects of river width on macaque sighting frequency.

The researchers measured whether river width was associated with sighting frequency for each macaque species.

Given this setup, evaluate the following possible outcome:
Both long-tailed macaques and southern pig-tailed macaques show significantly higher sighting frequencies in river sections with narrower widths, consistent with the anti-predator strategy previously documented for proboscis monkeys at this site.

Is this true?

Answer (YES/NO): NO